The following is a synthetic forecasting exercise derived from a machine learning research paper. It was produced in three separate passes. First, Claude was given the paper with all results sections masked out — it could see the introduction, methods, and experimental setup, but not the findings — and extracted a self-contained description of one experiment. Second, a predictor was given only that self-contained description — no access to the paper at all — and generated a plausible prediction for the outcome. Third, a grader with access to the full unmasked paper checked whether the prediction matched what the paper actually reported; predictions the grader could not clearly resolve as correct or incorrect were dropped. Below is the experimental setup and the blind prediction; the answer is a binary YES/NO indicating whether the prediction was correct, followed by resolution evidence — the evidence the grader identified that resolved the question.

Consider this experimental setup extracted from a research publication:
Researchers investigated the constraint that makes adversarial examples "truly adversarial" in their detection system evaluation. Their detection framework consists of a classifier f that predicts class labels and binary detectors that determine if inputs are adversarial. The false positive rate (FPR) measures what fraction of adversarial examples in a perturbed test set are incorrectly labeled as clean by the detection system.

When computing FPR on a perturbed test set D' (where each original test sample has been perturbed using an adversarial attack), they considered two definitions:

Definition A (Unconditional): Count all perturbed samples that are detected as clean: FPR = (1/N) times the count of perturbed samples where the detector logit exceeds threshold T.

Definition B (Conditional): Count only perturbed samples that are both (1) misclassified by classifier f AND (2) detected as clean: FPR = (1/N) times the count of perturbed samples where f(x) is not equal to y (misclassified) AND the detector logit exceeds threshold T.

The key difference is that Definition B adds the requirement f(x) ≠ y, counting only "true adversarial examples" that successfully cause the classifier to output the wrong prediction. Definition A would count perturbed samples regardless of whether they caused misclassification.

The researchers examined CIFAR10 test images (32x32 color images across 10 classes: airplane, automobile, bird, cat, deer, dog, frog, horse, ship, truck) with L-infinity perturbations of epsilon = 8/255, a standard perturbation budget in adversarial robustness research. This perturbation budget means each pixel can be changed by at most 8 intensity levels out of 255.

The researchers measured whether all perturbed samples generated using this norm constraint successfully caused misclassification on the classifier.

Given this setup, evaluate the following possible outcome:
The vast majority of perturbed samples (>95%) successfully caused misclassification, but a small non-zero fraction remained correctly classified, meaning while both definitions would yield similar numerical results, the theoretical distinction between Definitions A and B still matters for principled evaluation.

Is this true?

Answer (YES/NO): NO